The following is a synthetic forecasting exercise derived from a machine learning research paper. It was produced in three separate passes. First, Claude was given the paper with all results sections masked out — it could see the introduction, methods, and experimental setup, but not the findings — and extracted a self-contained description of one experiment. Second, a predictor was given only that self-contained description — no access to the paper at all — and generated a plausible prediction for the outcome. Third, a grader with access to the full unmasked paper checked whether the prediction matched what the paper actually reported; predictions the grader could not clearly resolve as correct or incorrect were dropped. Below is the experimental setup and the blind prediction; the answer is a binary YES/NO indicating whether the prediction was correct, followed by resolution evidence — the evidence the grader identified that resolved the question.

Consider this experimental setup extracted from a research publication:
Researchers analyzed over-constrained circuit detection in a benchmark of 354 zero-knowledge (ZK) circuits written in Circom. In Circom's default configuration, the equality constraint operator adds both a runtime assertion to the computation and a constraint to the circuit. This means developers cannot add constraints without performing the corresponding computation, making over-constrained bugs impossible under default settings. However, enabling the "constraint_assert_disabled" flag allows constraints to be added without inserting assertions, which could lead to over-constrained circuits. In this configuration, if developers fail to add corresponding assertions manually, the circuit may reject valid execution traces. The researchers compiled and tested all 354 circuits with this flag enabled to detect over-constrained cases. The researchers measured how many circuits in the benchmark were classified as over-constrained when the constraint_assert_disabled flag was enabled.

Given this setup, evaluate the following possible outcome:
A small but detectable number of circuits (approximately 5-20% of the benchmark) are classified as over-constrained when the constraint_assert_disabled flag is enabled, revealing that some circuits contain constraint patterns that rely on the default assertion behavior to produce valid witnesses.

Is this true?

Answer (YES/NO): NO